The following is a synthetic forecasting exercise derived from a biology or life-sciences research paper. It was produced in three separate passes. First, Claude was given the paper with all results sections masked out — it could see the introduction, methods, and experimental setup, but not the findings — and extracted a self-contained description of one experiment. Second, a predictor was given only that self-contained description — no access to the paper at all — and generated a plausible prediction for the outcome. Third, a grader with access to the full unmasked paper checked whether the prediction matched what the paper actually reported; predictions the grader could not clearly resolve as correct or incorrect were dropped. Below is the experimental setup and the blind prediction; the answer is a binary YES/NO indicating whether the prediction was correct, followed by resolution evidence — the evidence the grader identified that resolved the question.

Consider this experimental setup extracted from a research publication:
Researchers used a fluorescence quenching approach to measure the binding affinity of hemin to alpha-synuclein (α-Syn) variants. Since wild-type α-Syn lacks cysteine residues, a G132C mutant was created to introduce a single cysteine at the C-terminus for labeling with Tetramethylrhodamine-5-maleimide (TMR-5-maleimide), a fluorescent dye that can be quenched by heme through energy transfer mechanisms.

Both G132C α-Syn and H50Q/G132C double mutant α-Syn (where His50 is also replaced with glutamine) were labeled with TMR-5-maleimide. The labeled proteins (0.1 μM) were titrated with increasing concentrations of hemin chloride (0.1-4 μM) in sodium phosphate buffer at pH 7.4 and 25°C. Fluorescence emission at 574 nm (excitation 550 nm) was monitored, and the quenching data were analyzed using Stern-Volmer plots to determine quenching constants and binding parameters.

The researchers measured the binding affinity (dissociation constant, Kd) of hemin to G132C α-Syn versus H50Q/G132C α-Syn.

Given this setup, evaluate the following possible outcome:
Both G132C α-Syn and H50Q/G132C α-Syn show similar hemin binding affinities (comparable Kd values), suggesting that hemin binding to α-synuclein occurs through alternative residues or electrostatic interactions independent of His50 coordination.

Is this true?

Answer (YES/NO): NO